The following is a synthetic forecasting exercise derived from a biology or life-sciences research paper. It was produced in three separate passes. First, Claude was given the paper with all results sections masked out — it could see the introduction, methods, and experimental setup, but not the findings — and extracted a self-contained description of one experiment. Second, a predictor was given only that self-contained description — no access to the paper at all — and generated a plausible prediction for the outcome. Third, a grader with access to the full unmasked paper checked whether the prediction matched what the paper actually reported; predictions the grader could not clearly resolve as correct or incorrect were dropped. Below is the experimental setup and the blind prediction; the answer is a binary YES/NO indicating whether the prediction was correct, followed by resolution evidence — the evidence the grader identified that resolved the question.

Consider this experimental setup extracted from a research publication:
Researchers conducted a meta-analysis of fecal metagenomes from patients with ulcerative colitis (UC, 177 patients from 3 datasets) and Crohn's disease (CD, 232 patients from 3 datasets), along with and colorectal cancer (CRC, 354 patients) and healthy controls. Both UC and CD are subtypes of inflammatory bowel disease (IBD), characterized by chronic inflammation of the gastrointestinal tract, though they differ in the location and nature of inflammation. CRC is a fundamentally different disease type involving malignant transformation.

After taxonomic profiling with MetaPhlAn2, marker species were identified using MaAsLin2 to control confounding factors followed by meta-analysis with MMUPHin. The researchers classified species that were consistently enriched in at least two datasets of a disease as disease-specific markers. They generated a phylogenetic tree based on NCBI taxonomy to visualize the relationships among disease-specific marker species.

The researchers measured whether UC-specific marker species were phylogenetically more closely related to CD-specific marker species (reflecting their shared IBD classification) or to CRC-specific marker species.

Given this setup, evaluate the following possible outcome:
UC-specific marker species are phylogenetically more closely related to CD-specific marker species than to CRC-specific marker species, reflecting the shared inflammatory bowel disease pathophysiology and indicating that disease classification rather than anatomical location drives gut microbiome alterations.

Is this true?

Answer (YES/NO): NO